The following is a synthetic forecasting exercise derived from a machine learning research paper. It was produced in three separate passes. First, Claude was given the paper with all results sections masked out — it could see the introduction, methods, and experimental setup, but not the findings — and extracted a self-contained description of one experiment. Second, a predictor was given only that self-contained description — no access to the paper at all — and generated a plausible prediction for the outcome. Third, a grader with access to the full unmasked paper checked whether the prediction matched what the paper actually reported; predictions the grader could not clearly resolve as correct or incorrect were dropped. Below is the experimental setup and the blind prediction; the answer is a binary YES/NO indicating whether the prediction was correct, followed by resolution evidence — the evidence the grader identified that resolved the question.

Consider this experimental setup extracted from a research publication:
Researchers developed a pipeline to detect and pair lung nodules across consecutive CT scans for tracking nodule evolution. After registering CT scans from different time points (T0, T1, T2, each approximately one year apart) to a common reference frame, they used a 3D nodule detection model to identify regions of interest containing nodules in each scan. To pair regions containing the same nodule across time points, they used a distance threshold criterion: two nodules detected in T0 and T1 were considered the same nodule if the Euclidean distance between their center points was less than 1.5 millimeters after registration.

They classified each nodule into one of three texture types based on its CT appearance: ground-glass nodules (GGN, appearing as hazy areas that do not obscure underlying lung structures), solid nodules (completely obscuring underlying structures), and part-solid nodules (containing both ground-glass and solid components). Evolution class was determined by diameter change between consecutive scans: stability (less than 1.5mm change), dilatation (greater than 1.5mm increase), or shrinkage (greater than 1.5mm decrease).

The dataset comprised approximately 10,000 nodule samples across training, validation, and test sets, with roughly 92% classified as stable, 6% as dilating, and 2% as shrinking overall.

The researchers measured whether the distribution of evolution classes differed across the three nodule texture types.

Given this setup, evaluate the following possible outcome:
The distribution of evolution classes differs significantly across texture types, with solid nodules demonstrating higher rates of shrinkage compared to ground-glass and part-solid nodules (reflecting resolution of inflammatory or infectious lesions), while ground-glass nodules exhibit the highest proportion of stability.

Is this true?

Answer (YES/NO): NO